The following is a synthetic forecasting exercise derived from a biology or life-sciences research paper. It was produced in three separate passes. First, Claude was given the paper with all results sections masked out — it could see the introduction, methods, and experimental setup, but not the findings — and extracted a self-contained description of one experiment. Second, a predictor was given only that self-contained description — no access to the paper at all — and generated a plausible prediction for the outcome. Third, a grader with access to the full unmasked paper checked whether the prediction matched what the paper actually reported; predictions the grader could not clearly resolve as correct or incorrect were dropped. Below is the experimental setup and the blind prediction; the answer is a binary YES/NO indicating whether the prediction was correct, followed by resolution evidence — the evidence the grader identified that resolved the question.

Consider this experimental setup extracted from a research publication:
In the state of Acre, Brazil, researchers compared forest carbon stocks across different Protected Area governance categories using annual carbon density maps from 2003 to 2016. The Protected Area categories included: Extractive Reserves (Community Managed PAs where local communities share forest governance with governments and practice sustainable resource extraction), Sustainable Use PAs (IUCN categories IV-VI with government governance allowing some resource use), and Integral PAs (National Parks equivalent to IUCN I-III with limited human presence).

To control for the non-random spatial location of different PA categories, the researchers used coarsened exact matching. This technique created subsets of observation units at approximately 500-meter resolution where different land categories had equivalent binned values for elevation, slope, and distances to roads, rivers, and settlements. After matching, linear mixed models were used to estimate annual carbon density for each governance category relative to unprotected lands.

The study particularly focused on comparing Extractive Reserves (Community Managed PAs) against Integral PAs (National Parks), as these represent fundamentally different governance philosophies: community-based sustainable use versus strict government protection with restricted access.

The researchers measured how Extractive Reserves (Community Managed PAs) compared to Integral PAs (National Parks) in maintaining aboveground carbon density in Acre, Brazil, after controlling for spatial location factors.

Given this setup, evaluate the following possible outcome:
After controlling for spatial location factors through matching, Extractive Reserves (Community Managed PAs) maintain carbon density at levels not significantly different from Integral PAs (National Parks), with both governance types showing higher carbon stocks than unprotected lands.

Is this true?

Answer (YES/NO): NO